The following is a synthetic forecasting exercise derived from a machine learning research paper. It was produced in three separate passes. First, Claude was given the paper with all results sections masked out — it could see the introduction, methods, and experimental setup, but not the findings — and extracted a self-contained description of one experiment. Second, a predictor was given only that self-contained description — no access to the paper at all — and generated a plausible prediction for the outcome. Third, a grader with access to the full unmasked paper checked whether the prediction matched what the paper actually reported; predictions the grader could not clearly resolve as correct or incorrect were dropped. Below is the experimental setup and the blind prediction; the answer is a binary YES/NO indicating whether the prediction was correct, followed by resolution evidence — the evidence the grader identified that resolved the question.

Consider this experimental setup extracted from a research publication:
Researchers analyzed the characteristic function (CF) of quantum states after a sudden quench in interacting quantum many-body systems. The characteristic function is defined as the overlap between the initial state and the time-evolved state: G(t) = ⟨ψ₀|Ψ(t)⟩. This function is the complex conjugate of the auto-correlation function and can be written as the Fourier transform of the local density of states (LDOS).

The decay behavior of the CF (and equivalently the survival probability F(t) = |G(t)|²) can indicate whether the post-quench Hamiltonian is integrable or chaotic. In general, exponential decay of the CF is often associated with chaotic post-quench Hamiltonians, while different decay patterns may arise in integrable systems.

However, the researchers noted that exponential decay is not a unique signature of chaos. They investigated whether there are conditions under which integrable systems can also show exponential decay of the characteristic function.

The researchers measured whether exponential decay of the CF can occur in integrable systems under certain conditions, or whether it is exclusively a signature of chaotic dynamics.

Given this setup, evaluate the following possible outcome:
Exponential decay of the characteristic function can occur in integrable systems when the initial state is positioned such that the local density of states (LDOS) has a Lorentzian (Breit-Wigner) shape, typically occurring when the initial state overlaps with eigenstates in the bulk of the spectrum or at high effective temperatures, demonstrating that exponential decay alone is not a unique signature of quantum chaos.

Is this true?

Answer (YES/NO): NO